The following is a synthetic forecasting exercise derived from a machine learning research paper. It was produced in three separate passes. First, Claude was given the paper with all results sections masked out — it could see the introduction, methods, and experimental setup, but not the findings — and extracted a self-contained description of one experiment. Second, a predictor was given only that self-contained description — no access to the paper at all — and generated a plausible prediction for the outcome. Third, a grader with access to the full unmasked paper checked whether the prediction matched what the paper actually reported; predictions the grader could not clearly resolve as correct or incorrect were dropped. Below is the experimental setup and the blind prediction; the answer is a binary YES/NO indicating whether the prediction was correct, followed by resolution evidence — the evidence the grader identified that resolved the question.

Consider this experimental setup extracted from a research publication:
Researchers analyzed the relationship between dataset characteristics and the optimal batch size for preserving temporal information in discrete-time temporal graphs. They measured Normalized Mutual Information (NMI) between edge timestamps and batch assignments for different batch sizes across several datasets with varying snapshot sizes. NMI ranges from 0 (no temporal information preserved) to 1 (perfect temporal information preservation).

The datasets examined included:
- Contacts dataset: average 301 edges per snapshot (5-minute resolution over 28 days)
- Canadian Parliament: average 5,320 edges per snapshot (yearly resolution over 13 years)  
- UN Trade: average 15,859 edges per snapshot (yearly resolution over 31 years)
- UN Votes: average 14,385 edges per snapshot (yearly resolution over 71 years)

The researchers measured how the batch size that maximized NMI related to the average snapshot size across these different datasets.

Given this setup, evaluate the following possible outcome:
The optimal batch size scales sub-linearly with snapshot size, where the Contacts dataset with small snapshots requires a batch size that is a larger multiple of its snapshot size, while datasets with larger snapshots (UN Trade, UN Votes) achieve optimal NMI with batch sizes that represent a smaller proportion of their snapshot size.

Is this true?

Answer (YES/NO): NO